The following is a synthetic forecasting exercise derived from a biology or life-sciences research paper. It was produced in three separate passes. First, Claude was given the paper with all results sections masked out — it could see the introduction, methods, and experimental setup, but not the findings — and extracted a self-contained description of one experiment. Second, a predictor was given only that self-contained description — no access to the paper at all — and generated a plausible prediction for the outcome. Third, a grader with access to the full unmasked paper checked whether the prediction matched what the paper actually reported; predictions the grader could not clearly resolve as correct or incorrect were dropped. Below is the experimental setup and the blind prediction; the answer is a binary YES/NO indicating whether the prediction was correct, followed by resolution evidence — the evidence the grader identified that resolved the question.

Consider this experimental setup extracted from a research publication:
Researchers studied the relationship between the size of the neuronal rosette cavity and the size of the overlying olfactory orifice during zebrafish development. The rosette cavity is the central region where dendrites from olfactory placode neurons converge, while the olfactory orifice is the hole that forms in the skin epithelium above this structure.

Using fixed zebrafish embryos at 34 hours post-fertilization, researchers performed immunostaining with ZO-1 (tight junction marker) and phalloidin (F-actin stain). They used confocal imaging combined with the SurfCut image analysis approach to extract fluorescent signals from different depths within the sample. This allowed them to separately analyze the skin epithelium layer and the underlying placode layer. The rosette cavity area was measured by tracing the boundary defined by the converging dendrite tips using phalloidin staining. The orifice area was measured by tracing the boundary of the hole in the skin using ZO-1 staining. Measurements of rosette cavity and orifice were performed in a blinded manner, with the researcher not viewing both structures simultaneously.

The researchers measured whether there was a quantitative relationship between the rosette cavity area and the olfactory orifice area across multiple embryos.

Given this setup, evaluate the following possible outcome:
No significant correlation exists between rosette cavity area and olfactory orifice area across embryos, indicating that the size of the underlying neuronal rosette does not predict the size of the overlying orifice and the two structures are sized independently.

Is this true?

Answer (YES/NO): NO